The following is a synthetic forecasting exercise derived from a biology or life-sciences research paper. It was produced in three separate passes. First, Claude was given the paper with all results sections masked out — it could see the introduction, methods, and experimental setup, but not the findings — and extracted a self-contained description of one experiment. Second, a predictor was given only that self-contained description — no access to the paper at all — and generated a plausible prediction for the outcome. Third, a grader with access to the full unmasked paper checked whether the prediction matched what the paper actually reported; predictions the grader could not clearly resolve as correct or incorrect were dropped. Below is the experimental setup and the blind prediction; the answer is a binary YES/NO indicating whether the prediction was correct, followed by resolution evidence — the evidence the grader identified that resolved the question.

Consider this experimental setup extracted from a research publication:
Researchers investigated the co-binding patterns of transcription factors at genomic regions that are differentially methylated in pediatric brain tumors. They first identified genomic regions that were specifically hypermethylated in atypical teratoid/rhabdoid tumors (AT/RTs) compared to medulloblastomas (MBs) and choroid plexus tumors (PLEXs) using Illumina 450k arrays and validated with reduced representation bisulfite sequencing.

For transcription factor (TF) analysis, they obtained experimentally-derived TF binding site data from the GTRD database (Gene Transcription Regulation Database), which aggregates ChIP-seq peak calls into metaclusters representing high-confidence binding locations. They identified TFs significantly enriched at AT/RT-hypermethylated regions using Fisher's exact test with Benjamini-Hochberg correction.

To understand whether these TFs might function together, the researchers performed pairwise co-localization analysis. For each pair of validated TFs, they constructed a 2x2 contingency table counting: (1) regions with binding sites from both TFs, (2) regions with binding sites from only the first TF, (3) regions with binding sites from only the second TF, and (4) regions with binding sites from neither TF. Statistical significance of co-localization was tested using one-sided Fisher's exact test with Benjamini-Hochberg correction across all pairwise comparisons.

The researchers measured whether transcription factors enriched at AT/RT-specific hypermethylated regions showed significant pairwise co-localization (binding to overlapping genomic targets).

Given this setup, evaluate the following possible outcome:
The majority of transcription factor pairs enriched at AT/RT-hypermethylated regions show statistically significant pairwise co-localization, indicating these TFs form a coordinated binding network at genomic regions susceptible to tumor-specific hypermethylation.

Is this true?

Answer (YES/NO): NO